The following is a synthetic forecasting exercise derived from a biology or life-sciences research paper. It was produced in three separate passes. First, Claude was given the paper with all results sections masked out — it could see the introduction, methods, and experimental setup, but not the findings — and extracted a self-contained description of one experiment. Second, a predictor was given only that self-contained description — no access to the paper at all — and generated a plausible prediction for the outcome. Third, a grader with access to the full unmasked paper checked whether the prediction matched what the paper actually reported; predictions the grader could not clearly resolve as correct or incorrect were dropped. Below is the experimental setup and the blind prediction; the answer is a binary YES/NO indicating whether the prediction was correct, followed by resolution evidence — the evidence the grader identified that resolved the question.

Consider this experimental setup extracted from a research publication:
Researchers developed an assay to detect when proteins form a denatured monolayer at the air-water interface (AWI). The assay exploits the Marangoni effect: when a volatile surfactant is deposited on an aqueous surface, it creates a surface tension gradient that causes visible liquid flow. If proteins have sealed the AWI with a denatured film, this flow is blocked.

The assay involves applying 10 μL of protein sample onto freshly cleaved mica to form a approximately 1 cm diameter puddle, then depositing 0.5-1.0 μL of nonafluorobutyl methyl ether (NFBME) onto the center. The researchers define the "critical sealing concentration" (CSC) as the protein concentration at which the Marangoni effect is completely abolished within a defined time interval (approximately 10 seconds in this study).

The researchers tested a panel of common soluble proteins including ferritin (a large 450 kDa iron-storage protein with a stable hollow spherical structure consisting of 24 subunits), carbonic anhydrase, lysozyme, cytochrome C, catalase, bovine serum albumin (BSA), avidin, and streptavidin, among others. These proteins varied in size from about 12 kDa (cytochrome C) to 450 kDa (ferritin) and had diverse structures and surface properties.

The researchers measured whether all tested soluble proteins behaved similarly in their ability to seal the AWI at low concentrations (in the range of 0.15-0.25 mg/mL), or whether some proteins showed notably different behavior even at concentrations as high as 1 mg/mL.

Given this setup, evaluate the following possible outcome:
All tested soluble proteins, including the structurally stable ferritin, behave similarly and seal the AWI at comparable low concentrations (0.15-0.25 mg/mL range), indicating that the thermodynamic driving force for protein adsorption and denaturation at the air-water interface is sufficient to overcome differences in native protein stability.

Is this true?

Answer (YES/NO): NO